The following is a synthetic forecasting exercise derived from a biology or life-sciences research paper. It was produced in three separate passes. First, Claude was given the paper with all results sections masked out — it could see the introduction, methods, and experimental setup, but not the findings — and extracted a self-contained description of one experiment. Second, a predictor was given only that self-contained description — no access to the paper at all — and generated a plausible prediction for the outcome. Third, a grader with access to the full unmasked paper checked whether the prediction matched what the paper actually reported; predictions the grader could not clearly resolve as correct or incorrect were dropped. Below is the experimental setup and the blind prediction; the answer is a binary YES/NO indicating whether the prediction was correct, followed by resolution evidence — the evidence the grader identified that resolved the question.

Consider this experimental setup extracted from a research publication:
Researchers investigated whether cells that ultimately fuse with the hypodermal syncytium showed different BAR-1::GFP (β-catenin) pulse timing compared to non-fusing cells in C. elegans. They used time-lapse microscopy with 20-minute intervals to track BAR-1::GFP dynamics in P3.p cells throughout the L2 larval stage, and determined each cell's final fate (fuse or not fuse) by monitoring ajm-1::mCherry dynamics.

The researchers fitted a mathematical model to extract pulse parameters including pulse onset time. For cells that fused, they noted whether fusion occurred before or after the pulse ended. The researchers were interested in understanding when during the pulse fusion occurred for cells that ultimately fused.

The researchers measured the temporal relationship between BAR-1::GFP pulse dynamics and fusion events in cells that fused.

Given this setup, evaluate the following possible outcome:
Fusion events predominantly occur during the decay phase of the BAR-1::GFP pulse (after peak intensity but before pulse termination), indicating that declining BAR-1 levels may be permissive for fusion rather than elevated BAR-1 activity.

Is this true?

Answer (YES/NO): NO